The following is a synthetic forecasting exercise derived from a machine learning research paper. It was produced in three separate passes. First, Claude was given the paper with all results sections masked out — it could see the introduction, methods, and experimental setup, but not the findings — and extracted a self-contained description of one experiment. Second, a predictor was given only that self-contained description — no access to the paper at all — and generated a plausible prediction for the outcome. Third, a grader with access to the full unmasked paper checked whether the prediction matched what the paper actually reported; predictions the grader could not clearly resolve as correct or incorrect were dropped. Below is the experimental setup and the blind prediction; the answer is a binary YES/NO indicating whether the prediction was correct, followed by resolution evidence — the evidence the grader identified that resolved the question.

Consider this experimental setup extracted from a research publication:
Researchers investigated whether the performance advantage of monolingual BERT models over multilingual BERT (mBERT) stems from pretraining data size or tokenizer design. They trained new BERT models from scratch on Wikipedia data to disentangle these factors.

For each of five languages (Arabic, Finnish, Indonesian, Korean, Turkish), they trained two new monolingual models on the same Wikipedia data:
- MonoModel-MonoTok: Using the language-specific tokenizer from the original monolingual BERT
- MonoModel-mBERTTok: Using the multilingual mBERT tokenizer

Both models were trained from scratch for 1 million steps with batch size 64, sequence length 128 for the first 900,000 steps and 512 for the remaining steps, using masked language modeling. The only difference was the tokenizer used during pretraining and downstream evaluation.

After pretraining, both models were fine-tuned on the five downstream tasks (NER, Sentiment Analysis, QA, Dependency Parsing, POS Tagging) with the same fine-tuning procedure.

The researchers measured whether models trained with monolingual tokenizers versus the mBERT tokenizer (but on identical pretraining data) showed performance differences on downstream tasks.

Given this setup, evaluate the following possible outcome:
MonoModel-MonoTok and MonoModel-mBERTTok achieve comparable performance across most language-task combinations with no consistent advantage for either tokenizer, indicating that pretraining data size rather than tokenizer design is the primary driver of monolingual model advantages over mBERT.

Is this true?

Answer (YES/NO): NO